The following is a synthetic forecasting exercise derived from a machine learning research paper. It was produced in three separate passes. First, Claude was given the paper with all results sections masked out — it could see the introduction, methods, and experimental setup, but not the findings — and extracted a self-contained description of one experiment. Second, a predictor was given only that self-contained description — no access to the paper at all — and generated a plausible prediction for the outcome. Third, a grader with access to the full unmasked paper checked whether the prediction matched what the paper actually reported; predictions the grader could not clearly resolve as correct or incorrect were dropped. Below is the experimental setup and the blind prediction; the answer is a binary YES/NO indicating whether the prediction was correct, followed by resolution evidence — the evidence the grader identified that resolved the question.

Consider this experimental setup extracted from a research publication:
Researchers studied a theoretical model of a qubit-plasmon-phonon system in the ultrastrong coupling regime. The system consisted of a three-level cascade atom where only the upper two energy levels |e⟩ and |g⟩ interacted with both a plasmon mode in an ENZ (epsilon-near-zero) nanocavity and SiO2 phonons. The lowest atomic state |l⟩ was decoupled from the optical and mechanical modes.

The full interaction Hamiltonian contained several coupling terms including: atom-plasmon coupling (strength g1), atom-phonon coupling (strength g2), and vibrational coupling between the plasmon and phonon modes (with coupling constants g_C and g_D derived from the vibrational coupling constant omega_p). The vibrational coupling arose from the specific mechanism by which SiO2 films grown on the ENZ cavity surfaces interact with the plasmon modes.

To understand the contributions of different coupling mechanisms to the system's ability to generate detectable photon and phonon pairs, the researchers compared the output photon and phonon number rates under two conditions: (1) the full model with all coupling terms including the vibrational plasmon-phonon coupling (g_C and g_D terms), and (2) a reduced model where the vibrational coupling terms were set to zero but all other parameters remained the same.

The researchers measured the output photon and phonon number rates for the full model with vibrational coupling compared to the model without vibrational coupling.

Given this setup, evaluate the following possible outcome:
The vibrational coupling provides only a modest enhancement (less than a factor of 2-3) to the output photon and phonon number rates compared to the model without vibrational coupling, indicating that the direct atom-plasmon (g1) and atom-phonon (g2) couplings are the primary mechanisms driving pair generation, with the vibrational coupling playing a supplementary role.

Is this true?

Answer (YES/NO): NO